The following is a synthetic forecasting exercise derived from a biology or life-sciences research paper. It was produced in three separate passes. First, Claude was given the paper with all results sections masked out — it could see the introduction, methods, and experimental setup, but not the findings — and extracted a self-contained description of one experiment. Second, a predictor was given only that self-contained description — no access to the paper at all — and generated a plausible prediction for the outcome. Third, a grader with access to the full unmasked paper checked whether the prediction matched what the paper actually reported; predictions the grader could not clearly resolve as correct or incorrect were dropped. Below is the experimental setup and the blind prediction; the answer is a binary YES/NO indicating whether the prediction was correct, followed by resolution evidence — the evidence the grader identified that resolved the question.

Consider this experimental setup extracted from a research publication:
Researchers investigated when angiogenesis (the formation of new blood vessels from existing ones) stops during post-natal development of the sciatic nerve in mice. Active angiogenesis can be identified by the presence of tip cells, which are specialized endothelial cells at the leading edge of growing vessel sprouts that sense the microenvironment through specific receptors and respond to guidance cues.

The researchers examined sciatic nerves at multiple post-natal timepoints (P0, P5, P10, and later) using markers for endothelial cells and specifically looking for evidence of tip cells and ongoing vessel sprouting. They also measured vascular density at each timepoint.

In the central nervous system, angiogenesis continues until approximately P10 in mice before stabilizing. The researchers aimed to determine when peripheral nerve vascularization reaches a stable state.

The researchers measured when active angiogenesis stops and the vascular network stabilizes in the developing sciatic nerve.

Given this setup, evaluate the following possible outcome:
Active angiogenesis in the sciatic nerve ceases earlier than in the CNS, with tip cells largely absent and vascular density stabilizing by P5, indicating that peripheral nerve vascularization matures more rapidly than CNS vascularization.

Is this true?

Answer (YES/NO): NO